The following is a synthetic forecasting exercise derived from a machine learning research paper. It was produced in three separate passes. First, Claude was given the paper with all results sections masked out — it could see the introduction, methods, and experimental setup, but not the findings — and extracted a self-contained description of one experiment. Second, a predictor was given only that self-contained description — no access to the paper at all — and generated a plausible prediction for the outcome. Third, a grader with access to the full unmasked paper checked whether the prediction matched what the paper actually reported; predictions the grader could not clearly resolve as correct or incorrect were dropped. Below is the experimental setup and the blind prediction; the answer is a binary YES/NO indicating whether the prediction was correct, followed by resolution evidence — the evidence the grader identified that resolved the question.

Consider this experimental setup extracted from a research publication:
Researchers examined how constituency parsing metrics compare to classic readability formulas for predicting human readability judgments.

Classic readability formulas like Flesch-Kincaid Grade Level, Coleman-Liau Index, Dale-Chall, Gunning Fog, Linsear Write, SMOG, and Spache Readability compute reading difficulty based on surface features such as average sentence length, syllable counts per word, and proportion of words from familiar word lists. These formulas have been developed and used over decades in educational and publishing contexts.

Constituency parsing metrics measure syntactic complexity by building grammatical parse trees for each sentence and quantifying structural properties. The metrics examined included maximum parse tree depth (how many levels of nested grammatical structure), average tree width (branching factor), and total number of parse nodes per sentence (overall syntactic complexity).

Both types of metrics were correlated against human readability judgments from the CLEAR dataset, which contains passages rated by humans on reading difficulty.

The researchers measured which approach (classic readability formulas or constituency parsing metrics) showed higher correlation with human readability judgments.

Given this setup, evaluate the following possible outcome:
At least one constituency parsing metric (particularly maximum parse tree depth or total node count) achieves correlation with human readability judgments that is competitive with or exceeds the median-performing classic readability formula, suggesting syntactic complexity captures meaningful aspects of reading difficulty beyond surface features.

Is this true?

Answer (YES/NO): NO